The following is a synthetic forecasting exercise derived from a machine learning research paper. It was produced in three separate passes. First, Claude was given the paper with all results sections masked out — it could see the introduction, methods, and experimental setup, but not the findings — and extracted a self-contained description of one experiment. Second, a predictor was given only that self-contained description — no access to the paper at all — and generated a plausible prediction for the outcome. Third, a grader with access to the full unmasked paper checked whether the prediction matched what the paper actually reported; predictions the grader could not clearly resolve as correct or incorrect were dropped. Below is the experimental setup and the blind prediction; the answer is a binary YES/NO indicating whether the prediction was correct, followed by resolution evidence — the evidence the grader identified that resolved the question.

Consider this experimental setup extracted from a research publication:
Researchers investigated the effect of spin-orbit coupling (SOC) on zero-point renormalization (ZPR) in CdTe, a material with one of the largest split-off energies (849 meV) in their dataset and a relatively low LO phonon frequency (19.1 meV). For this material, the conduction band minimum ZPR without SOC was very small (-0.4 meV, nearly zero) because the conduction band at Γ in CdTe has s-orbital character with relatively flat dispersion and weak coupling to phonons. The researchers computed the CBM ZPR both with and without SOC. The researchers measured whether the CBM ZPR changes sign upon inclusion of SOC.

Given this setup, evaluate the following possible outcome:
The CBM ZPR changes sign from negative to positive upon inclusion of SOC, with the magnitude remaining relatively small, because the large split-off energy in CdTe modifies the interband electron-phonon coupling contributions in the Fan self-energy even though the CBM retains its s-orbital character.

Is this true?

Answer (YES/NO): YES